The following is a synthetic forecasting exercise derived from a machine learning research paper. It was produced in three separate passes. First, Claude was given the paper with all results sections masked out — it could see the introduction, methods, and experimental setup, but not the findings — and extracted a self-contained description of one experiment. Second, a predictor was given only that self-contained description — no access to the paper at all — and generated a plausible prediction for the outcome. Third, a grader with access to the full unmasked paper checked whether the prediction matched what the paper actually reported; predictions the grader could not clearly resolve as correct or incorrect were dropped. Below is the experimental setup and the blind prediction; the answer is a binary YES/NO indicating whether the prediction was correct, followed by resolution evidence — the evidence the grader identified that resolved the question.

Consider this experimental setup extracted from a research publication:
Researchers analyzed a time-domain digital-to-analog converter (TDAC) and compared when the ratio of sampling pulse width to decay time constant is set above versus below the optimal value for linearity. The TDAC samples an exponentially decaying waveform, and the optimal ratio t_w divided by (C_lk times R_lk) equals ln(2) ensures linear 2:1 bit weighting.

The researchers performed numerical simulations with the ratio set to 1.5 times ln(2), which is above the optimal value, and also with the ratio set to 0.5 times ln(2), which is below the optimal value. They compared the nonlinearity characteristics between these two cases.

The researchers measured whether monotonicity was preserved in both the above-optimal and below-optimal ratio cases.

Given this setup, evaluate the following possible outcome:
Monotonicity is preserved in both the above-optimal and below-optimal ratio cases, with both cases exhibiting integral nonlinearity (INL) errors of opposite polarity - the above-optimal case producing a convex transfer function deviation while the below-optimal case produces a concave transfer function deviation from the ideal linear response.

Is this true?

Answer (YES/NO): NO